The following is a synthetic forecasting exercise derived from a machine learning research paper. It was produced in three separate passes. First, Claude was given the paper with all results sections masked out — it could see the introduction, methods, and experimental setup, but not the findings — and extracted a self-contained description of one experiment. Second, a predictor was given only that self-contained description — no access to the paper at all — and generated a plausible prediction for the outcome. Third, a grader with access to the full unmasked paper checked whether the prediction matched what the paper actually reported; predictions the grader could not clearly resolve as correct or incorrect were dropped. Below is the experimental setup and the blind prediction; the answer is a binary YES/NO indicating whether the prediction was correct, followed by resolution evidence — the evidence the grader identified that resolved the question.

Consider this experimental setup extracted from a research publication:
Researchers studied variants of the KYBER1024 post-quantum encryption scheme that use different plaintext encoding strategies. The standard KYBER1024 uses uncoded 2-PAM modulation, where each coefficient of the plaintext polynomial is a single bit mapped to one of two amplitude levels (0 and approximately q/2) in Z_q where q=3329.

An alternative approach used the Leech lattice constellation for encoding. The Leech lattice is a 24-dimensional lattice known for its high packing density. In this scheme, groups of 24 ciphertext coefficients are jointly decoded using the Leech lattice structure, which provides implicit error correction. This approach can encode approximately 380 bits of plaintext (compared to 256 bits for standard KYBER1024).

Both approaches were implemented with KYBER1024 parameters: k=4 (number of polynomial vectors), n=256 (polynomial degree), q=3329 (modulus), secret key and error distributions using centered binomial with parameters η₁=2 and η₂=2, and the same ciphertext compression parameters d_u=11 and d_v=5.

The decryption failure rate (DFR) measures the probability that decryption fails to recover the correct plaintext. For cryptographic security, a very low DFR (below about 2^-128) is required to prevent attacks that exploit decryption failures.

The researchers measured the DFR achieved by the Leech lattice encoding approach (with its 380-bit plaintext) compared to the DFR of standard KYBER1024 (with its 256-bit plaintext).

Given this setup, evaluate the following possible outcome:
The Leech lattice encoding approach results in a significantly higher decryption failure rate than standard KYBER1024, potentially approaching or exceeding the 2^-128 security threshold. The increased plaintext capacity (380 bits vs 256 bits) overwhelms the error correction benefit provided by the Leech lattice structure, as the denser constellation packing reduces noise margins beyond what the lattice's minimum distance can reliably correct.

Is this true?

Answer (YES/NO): NO